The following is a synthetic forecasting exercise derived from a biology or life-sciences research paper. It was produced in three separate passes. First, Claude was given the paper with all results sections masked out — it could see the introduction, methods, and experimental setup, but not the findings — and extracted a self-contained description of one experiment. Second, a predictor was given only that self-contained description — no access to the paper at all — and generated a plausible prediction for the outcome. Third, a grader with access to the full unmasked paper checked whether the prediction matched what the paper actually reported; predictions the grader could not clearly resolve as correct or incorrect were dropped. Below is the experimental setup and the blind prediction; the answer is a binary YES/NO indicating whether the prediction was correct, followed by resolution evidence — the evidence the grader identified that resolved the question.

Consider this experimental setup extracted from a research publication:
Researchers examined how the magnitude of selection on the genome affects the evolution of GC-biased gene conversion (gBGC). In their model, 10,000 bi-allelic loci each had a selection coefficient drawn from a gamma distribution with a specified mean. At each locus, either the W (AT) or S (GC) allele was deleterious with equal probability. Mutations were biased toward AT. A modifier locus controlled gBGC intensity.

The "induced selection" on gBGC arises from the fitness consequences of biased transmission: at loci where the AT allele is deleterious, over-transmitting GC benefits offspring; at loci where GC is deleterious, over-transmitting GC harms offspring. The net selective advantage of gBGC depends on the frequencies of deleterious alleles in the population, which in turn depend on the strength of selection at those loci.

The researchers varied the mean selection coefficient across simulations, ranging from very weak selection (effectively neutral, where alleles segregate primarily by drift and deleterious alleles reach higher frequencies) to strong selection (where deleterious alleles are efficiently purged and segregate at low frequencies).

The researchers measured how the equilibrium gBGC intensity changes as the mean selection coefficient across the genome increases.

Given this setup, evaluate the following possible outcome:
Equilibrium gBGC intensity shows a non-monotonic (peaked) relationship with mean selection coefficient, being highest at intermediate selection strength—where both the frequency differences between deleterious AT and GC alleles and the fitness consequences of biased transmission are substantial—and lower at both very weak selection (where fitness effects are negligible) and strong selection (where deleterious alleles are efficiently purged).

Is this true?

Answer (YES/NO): NO